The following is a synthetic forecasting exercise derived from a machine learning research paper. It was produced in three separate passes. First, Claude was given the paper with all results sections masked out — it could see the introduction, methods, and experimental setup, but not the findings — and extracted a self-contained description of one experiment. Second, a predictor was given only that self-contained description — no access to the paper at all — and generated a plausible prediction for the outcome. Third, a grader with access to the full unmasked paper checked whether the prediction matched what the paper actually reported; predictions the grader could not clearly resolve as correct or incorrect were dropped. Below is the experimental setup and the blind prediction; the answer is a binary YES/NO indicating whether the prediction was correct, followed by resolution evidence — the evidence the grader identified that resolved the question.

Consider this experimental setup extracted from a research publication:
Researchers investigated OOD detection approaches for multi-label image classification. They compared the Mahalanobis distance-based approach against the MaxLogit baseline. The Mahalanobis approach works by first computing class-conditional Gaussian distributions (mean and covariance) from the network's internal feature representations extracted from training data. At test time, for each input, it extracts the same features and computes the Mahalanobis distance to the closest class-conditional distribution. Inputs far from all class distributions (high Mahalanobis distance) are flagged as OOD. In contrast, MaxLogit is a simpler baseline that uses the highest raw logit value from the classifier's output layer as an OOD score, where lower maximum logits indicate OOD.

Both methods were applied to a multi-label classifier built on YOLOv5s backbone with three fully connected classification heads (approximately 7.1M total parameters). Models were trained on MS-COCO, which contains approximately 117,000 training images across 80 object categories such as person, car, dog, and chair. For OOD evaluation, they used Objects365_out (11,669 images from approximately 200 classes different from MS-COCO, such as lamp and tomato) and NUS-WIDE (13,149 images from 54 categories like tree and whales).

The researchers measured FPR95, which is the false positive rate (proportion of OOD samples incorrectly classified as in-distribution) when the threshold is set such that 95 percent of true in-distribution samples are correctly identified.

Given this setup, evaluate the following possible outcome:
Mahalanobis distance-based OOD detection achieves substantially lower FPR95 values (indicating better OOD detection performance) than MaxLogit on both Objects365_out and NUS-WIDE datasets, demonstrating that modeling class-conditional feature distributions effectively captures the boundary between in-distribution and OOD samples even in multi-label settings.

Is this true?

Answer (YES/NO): NO